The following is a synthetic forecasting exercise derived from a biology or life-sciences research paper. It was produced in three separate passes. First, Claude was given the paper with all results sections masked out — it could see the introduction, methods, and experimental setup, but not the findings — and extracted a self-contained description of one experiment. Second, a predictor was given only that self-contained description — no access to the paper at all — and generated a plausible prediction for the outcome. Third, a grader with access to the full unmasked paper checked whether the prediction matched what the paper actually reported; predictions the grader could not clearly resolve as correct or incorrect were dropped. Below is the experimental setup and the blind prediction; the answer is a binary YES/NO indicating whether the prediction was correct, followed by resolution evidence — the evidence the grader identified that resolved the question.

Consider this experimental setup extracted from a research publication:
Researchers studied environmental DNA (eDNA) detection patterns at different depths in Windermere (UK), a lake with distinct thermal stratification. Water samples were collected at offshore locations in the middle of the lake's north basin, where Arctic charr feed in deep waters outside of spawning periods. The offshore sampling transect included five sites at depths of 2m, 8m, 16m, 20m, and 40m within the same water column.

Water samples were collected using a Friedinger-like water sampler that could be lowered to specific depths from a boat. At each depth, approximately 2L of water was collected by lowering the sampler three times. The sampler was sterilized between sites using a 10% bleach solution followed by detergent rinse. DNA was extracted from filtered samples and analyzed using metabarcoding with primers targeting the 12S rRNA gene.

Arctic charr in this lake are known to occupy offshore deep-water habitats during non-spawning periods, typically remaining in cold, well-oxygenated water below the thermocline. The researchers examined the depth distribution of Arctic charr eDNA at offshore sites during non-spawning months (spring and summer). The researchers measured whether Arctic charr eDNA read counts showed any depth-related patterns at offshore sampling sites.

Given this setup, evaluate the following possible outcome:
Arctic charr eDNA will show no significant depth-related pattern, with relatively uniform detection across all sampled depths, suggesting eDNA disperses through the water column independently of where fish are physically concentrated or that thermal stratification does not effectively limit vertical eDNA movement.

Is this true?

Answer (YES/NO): NO